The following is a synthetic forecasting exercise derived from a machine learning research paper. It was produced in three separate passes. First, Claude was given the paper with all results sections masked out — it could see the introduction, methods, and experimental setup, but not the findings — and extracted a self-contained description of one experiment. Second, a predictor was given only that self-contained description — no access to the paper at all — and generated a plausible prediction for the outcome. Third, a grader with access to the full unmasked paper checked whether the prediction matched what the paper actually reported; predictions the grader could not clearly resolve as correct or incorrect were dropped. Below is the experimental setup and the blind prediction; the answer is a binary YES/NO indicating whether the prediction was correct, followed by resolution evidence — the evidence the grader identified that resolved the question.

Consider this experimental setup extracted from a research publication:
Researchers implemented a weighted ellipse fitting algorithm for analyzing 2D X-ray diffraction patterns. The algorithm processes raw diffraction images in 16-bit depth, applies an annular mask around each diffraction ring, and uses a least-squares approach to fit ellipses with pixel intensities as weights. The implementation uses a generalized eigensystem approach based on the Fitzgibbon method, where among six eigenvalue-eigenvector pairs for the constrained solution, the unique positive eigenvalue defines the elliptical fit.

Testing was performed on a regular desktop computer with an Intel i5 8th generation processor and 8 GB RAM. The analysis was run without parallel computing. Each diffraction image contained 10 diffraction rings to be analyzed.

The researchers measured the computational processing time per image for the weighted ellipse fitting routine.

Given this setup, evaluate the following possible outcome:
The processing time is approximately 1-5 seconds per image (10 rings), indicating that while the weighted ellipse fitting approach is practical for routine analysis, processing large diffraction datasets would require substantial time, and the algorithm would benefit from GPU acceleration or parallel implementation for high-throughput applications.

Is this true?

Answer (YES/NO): YES